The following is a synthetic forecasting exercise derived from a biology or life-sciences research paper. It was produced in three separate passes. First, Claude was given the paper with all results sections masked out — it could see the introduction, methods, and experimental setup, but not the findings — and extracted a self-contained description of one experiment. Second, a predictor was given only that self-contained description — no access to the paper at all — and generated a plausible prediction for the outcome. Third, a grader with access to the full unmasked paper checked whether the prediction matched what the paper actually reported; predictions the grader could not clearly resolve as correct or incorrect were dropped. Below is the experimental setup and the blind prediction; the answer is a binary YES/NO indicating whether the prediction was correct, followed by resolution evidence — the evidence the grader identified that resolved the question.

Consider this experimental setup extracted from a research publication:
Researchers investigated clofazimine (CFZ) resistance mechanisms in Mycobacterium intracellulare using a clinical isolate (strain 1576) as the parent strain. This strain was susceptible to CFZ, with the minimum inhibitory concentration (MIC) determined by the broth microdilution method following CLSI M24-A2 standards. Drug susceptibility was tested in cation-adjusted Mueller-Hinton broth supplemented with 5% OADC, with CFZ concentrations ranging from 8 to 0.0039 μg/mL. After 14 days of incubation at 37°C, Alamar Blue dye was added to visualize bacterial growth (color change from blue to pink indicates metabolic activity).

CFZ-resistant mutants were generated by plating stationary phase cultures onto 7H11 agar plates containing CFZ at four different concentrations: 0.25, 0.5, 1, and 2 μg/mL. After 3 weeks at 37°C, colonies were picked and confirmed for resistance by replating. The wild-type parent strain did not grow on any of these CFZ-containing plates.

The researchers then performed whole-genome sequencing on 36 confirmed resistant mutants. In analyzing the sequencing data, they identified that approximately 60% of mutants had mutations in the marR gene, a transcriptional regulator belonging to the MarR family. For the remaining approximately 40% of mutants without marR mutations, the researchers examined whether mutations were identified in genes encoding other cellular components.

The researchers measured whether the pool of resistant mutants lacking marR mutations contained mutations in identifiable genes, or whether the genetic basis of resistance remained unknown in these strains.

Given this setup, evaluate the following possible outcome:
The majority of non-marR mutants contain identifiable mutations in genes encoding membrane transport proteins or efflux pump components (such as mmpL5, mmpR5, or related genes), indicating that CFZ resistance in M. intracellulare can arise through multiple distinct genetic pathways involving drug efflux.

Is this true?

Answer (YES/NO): NO